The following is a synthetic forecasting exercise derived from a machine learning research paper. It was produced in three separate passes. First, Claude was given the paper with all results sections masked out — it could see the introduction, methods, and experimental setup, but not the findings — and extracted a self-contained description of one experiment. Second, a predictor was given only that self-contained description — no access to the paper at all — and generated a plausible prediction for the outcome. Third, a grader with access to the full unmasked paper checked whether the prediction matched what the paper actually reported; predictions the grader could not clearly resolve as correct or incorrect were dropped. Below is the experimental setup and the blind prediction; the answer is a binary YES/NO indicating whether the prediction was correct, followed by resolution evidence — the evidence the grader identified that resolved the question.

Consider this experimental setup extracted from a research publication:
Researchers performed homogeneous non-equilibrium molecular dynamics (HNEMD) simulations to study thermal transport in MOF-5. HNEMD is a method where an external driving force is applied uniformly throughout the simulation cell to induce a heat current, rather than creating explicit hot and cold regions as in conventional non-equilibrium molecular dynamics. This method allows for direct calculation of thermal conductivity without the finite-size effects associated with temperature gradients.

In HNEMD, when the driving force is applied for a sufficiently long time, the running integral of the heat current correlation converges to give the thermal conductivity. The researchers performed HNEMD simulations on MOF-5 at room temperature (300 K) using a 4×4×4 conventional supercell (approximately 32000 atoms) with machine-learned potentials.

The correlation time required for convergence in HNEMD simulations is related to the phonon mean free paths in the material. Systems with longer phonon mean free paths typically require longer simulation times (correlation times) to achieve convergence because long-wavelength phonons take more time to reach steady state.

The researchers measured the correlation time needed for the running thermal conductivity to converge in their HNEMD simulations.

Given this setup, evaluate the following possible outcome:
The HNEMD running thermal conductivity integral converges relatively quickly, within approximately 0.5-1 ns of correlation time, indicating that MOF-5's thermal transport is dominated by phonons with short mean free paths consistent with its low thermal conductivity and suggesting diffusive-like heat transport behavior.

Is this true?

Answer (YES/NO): NO